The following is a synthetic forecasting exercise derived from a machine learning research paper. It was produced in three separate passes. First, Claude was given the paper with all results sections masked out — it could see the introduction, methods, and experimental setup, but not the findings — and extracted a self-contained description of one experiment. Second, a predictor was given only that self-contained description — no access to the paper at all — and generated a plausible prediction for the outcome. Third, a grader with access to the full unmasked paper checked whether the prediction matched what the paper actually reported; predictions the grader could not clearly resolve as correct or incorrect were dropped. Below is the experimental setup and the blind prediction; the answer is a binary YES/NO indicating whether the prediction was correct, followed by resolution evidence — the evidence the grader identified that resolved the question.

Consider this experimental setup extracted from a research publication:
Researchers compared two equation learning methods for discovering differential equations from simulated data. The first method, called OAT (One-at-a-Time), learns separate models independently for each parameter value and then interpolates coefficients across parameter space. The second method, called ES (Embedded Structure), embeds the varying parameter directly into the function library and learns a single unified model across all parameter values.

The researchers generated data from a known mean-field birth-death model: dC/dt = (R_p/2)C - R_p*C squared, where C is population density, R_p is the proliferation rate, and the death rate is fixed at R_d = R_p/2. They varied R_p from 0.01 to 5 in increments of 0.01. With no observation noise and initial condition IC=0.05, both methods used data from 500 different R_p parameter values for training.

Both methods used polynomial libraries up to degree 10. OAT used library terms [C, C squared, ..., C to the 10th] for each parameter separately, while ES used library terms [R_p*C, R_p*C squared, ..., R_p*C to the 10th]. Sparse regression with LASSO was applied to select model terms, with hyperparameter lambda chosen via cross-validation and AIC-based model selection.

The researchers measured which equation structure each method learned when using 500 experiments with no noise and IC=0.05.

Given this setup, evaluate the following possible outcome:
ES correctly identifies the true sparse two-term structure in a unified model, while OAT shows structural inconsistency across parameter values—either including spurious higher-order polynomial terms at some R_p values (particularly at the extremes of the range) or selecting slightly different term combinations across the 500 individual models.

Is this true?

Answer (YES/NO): NO